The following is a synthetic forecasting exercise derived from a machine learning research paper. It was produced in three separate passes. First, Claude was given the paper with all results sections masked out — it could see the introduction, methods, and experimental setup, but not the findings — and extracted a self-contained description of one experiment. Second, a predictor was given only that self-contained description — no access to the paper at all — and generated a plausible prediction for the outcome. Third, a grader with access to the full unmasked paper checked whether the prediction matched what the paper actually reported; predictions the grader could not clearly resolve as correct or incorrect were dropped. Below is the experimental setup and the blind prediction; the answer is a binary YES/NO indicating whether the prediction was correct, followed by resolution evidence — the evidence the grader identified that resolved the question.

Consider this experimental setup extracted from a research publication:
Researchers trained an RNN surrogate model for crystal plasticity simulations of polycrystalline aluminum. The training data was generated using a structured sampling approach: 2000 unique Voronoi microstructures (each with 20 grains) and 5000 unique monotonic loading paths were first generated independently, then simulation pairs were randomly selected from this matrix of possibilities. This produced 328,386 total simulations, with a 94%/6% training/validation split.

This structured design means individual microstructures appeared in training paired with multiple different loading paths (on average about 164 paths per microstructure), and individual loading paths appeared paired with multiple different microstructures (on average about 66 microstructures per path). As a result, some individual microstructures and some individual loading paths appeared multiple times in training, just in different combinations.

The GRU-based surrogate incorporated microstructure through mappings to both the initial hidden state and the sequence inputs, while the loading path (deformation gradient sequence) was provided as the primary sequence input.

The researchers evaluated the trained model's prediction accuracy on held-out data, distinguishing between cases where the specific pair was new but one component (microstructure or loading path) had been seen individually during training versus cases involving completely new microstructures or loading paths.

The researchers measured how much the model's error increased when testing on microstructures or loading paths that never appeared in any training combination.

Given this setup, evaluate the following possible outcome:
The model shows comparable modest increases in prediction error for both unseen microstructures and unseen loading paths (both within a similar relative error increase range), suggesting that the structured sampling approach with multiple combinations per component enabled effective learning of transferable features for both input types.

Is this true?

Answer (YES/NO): NO